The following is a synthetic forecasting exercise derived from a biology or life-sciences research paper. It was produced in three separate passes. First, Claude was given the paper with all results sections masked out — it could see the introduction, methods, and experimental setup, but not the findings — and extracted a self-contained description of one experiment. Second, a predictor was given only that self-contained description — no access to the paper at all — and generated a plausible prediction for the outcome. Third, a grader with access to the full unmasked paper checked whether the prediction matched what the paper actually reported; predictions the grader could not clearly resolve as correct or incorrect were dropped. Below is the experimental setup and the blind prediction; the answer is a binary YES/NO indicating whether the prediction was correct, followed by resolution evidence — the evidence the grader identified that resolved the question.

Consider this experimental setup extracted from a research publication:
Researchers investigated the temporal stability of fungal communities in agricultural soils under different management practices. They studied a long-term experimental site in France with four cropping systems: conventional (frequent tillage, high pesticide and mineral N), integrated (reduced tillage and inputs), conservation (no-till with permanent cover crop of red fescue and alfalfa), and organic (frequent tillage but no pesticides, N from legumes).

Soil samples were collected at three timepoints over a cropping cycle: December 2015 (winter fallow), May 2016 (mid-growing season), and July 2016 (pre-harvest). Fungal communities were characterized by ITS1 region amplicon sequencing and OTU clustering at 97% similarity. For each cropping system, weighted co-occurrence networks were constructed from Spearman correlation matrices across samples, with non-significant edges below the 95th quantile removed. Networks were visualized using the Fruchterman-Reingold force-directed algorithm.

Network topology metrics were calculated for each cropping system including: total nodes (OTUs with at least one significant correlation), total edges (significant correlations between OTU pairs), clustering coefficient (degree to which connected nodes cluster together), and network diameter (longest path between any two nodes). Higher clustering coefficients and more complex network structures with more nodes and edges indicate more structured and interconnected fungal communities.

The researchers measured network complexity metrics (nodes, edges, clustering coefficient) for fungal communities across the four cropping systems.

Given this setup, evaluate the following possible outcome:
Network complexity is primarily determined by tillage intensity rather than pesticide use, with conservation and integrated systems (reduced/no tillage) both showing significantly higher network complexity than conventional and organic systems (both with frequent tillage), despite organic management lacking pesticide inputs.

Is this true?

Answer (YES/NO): NO